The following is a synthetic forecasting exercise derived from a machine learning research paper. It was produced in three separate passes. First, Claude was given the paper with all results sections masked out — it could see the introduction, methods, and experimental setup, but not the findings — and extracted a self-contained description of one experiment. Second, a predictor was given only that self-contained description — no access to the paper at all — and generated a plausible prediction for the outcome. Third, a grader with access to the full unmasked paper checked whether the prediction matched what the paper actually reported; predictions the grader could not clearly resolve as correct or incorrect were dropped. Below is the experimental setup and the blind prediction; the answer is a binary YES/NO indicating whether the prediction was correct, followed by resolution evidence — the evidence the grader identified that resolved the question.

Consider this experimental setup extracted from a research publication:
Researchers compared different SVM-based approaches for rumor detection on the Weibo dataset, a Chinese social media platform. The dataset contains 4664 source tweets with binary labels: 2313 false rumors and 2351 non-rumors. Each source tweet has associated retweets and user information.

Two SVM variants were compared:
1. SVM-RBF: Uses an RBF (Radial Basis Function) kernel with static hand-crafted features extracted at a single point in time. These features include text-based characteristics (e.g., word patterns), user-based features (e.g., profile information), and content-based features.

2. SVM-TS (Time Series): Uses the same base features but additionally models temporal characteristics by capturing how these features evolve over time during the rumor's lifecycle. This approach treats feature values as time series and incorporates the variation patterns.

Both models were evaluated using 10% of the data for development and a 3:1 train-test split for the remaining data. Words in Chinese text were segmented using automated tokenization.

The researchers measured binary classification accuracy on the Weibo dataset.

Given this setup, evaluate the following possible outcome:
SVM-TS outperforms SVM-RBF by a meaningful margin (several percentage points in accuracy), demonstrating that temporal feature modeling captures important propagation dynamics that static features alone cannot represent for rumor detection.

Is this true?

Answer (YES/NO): YES